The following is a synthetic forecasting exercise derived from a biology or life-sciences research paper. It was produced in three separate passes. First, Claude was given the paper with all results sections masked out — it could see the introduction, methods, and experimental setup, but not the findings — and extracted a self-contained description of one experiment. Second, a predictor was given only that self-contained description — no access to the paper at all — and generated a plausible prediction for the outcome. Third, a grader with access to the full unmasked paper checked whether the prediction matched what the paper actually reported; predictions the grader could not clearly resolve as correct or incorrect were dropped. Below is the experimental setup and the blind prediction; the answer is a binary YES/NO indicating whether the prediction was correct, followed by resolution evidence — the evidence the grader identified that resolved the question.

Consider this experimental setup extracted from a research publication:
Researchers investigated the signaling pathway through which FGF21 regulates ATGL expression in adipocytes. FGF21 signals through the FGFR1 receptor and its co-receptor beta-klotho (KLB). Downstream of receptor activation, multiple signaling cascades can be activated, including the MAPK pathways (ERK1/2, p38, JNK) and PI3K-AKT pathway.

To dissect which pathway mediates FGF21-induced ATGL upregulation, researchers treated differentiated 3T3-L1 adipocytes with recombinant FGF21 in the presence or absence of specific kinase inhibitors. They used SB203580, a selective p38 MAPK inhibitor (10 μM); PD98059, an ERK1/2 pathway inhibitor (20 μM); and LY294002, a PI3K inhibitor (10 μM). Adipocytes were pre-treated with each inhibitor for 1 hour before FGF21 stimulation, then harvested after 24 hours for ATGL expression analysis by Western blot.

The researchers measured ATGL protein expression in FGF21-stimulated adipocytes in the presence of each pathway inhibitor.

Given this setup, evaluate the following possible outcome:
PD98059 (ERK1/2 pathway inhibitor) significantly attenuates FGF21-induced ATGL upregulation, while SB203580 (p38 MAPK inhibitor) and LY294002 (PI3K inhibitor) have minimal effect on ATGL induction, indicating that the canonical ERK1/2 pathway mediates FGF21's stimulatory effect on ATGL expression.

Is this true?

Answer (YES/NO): NO